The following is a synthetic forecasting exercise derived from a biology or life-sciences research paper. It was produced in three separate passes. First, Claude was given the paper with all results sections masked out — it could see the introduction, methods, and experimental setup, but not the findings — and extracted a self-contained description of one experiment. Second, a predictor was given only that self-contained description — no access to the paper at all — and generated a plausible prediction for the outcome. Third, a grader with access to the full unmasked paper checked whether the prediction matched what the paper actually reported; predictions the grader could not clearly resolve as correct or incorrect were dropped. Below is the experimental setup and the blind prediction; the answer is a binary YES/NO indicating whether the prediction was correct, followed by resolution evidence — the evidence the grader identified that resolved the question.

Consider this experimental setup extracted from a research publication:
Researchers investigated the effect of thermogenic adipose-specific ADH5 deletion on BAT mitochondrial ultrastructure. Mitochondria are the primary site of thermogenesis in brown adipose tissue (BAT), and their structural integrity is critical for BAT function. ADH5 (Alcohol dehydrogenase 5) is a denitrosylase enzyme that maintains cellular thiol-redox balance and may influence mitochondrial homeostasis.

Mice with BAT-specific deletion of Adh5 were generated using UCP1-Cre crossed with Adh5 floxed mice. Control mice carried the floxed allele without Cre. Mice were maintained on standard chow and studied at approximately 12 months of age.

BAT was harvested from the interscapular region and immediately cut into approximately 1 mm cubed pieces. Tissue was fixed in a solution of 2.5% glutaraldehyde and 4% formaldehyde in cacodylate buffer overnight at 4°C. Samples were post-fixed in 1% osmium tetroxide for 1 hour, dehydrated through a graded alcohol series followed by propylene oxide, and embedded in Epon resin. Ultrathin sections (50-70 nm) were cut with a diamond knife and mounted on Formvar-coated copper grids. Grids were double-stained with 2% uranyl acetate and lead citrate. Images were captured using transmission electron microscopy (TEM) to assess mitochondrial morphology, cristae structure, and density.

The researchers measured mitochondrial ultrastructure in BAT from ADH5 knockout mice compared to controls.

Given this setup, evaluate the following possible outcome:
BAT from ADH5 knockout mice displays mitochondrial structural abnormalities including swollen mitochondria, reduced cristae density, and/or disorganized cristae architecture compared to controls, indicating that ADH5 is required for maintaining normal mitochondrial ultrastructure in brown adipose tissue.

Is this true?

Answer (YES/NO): NO